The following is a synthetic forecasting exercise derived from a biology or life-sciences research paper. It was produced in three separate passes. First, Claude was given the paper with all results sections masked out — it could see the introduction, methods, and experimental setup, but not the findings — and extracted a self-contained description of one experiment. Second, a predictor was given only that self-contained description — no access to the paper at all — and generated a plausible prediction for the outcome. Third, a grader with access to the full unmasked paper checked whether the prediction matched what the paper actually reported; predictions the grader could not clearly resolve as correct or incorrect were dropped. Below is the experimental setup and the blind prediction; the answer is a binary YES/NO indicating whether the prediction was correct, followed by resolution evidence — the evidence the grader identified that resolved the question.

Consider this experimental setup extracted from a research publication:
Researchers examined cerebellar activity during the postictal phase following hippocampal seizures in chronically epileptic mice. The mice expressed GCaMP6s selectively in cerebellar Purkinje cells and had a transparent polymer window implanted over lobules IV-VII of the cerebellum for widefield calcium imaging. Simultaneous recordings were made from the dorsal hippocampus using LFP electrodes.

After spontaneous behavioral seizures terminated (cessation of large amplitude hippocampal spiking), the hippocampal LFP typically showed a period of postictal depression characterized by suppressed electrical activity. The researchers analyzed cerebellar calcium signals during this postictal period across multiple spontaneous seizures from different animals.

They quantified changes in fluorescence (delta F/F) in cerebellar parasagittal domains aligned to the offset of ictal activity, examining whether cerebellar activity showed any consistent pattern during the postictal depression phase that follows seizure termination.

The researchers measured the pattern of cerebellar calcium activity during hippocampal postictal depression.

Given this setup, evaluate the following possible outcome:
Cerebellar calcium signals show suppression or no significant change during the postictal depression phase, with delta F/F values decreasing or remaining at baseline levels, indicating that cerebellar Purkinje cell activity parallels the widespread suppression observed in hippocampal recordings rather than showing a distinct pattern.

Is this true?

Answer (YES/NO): NO